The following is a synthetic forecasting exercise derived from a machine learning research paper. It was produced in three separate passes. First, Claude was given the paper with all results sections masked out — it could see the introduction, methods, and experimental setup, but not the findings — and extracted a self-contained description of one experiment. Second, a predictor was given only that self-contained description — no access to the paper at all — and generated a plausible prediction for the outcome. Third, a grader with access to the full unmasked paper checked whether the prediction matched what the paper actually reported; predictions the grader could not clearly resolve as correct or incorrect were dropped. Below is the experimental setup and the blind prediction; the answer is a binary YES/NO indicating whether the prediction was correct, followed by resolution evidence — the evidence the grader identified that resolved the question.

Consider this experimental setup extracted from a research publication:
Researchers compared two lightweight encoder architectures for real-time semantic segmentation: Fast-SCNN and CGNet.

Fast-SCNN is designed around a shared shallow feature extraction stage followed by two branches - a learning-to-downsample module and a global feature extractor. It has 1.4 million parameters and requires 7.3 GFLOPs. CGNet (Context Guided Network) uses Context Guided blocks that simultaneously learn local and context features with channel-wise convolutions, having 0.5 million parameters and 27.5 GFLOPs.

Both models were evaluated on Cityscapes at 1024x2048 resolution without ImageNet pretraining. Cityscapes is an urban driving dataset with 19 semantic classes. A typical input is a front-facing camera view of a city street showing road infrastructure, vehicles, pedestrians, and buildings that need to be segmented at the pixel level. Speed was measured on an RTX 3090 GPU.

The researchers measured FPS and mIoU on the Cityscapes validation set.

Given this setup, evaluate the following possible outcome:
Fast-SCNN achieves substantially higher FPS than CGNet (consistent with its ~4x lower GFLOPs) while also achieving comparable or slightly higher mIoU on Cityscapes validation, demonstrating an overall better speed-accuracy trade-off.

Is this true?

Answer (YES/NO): YES